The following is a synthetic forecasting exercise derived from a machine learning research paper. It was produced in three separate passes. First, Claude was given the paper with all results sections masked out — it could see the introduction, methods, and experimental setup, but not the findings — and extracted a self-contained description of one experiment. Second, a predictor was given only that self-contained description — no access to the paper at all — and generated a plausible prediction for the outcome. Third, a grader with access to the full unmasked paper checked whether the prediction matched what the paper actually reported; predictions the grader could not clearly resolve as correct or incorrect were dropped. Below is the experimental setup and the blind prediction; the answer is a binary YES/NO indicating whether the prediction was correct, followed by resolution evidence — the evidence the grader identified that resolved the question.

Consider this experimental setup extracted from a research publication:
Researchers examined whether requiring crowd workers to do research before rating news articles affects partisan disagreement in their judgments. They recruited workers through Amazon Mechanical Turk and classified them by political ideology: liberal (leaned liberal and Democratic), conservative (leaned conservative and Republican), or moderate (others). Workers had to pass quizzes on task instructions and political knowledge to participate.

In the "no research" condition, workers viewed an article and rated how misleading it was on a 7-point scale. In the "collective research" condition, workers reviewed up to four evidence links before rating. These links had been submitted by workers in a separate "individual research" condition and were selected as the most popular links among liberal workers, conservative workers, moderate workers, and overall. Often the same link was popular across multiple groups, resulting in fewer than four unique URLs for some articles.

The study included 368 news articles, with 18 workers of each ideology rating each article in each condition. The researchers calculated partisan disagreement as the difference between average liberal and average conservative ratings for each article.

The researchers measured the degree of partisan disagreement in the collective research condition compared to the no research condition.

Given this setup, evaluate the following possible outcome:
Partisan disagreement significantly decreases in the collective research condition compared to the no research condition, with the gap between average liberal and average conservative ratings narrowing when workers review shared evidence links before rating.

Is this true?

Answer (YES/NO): YES